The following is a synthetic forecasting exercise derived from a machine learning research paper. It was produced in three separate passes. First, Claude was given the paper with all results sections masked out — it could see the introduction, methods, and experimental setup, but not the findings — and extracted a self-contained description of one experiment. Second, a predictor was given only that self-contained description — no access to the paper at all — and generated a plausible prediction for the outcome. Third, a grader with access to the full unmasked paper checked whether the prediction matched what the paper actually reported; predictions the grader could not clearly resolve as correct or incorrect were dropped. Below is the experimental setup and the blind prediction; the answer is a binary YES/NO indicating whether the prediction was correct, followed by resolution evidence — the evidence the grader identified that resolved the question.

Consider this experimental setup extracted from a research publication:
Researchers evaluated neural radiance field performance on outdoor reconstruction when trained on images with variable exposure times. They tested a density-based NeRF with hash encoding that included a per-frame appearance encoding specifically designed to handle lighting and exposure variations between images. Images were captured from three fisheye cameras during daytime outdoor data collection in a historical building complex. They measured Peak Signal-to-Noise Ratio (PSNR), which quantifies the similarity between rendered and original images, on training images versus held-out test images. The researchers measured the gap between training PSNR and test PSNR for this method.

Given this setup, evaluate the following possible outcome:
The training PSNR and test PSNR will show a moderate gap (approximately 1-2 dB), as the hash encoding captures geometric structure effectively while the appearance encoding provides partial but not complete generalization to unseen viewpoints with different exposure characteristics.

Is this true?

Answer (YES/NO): NO